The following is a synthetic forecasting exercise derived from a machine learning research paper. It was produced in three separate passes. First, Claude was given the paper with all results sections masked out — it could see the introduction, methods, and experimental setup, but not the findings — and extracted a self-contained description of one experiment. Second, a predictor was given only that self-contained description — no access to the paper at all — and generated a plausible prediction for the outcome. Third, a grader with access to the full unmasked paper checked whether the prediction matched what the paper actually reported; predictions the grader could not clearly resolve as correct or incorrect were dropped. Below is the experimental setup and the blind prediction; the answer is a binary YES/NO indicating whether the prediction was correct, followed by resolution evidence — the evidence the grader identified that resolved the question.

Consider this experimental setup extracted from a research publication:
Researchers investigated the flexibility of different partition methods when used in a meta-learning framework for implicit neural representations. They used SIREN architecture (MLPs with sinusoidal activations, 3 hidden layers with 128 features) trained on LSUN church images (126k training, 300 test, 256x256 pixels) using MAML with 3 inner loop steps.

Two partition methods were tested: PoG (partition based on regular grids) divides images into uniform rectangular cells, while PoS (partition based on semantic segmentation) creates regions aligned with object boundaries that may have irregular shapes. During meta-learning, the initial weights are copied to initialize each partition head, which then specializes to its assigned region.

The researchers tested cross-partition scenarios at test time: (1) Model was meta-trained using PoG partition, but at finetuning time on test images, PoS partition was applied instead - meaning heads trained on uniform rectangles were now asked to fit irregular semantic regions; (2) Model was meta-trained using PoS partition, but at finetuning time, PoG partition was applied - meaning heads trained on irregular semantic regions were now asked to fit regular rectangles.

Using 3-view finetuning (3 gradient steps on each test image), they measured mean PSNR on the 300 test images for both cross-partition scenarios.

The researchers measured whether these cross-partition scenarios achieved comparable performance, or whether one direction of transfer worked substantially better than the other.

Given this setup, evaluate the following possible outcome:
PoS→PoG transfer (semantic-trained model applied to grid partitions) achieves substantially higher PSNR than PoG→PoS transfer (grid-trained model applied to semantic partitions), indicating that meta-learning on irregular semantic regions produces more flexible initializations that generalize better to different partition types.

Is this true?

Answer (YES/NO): YES